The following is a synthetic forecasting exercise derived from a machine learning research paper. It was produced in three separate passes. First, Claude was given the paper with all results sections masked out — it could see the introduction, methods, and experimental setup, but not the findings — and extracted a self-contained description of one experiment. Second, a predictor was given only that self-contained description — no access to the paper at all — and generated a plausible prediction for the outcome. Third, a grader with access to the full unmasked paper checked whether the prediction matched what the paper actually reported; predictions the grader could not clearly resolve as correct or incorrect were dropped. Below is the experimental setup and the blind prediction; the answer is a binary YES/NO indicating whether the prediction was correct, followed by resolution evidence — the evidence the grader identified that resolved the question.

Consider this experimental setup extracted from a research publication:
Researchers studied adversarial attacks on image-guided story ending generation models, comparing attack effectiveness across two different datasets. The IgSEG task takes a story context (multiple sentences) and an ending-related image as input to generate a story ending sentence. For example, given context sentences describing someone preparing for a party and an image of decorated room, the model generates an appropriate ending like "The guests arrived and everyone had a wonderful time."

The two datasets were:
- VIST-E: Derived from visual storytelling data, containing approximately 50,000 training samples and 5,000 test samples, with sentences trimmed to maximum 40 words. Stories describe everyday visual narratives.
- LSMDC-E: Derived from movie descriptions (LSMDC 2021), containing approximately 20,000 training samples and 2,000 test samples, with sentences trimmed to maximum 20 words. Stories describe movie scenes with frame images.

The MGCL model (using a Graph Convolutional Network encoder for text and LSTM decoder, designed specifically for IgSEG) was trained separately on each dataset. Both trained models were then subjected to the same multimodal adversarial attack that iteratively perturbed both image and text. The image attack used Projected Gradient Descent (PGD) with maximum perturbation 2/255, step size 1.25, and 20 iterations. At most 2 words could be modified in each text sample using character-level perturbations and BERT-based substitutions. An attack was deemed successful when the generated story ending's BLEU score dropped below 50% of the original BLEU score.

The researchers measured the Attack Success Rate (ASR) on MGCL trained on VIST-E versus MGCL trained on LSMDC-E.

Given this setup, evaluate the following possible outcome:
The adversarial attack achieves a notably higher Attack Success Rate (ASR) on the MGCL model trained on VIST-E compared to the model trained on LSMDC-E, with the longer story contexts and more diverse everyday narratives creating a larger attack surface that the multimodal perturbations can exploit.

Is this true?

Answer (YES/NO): NO